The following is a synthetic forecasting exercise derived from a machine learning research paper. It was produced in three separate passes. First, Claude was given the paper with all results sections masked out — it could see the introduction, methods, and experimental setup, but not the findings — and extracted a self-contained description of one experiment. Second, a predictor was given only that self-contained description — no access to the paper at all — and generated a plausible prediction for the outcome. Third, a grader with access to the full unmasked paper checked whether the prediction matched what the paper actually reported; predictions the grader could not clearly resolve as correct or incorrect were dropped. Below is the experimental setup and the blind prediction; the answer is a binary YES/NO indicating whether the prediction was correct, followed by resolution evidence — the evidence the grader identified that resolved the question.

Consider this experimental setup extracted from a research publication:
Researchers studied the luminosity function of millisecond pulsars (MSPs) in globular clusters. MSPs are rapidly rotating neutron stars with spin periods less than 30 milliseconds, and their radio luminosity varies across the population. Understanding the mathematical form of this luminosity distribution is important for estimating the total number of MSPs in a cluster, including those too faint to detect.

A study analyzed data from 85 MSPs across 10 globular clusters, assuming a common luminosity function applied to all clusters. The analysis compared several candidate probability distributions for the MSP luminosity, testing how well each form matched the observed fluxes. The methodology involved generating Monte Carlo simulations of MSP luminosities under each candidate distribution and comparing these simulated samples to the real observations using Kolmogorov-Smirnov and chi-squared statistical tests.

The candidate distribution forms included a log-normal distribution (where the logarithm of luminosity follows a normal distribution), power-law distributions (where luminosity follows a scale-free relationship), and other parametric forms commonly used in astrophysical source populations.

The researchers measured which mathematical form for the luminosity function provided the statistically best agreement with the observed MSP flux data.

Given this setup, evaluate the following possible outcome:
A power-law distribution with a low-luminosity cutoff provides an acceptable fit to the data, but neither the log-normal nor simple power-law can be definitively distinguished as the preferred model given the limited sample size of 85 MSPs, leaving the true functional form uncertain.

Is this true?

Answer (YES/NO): NO